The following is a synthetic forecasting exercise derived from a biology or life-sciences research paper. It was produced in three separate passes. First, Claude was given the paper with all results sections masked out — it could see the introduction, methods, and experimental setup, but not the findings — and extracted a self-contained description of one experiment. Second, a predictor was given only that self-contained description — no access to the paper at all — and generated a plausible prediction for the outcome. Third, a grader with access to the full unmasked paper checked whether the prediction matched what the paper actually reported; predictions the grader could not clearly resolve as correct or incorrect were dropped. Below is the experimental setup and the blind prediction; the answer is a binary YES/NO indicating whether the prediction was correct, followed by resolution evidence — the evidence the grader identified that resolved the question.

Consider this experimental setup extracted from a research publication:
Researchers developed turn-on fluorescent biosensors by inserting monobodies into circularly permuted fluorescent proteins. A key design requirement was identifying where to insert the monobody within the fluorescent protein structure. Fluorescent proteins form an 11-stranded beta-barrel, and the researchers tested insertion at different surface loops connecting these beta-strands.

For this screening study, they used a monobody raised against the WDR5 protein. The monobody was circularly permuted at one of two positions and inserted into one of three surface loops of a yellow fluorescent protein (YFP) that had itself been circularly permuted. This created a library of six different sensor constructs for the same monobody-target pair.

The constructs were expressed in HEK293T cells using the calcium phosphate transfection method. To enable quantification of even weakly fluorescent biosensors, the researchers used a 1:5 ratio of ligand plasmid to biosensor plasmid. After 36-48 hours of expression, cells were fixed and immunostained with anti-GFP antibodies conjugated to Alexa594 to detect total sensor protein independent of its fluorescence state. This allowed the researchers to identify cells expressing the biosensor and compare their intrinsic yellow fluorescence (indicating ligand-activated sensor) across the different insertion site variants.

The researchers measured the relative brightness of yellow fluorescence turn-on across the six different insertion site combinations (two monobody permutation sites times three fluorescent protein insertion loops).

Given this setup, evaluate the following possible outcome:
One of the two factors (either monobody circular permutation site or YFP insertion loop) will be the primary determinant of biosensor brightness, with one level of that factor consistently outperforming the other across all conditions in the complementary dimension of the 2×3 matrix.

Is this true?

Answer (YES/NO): NO